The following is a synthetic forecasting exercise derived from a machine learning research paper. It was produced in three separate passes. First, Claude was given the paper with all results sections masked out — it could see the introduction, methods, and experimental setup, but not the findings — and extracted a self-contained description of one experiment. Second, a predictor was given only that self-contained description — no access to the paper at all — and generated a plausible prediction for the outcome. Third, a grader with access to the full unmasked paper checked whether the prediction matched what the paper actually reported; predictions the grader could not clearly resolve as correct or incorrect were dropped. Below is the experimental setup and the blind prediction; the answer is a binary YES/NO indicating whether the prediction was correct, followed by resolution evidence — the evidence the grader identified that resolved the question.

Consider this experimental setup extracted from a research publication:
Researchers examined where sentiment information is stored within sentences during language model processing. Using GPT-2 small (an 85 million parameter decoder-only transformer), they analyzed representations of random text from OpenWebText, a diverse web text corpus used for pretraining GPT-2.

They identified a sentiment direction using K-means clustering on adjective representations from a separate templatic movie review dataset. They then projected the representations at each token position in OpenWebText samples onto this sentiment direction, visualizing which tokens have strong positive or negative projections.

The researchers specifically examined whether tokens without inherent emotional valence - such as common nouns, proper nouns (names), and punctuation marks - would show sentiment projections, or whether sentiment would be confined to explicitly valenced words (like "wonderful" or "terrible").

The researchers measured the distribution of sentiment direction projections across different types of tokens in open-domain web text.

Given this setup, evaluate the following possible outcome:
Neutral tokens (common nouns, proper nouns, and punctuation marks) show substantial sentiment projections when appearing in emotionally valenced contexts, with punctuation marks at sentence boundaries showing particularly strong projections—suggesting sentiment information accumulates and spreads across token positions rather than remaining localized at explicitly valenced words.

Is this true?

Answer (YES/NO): YES